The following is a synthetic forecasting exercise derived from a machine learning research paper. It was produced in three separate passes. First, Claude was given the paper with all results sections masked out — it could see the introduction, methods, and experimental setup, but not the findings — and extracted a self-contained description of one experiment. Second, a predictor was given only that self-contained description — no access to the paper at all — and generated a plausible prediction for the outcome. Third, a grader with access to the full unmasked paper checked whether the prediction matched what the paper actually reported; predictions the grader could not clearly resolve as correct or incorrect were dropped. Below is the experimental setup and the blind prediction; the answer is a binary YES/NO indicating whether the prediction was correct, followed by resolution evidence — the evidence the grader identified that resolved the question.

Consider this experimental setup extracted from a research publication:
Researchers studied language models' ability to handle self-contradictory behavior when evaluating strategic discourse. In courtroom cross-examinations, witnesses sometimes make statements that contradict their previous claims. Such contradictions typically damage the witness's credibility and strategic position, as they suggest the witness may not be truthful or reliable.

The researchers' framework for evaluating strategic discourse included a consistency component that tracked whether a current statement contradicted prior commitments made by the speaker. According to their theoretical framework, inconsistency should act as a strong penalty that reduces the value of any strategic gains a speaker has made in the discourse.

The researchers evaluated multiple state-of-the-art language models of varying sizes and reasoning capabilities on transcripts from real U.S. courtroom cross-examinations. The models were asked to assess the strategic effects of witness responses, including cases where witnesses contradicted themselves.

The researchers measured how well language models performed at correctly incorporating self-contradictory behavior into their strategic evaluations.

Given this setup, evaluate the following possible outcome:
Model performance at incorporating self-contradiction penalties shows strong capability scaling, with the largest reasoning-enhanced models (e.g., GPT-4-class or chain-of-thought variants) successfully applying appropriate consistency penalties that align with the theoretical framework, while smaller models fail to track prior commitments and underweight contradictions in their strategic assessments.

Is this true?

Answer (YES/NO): NO